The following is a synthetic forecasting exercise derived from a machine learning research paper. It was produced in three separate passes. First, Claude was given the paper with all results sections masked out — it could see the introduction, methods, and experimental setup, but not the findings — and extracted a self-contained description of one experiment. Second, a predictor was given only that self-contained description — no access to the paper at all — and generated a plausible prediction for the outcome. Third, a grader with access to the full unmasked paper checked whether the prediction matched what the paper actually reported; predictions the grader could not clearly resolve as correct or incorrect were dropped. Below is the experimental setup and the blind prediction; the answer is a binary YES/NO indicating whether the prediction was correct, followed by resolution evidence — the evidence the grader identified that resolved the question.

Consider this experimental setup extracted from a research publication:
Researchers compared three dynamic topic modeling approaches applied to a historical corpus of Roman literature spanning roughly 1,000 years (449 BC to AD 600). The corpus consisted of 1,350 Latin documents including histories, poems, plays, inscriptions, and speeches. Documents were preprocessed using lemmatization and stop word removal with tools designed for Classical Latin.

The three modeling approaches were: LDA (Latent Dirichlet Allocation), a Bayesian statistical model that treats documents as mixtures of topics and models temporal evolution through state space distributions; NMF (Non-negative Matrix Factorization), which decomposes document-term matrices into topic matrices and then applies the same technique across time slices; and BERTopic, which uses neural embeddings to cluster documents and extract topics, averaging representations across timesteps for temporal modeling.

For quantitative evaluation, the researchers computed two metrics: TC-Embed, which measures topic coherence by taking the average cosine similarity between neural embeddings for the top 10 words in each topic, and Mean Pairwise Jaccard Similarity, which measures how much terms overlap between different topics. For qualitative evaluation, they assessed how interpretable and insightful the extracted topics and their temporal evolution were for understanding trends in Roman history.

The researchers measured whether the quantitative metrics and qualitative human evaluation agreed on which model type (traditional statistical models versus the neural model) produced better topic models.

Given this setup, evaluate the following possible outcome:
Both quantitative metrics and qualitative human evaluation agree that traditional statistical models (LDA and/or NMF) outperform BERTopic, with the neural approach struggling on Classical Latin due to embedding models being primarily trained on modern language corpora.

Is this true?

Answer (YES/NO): NO